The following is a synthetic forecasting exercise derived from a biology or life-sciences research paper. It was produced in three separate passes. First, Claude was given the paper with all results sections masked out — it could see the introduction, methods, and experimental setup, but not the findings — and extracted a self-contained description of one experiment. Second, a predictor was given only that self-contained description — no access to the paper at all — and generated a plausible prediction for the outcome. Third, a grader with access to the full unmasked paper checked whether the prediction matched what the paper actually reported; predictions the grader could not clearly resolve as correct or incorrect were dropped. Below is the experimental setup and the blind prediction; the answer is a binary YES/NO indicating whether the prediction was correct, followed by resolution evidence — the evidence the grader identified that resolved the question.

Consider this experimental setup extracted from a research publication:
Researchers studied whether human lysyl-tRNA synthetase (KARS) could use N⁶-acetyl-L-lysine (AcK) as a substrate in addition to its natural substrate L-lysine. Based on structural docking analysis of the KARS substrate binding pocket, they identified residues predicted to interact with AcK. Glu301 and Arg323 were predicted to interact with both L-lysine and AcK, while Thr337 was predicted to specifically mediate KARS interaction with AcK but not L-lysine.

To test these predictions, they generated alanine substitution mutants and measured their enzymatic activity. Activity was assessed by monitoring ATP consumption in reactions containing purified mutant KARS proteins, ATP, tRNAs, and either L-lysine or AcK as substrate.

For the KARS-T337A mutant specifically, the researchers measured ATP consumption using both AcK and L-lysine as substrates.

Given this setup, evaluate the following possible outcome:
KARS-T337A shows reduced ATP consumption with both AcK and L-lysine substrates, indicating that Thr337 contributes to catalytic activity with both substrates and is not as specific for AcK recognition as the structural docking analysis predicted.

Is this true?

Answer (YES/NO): NO